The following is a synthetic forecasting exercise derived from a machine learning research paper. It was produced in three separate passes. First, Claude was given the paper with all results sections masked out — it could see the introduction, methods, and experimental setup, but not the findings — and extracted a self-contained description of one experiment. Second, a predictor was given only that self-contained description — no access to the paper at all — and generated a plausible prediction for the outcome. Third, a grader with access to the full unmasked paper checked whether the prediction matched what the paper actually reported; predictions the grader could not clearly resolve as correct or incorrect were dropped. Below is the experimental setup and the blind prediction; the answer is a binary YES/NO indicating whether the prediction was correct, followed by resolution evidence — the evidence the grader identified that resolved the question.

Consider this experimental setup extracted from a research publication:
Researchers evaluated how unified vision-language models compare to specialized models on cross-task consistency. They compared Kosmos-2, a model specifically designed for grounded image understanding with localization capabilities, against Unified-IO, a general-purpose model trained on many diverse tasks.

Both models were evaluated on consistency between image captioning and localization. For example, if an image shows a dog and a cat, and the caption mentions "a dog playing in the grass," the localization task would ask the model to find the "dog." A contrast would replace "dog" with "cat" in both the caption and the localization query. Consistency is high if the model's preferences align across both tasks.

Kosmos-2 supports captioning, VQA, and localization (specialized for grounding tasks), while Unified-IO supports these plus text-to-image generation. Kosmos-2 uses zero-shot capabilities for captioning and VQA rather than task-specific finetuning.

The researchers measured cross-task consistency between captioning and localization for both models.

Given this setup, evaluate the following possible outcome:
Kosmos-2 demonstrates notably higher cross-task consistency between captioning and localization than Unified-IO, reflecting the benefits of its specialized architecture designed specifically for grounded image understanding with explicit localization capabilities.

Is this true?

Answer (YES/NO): YES